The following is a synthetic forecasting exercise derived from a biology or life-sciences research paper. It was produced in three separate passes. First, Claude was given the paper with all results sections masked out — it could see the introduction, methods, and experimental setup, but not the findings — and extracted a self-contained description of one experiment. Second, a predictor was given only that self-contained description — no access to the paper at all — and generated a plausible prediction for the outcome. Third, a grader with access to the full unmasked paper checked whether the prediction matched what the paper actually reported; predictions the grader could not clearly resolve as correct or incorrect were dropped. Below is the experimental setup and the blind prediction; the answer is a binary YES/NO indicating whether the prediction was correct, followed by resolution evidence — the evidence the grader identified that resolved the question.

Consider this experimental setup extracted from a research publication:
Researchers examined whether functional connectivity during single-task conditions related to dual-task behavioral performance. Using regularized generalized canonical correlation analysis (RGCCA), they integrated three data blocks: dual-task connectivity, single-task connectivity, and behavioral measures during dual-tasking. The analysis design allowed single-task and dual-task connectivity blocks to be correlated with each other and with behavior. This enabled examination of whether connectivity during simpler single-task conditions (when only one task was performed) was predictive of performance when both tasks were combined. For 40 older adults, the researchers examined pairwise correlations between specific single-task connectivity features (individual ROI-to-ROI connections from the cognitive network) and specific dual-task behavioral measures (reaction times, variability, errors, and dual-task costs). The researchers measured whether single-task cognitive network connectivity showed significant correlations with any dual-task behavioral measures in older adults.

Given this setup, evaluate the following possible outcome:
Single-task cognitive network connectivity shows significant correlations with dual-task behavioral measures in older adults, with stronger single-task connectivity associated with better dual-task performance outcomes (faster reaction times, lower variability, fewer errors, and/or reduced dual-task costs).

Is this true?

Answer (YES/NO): NO